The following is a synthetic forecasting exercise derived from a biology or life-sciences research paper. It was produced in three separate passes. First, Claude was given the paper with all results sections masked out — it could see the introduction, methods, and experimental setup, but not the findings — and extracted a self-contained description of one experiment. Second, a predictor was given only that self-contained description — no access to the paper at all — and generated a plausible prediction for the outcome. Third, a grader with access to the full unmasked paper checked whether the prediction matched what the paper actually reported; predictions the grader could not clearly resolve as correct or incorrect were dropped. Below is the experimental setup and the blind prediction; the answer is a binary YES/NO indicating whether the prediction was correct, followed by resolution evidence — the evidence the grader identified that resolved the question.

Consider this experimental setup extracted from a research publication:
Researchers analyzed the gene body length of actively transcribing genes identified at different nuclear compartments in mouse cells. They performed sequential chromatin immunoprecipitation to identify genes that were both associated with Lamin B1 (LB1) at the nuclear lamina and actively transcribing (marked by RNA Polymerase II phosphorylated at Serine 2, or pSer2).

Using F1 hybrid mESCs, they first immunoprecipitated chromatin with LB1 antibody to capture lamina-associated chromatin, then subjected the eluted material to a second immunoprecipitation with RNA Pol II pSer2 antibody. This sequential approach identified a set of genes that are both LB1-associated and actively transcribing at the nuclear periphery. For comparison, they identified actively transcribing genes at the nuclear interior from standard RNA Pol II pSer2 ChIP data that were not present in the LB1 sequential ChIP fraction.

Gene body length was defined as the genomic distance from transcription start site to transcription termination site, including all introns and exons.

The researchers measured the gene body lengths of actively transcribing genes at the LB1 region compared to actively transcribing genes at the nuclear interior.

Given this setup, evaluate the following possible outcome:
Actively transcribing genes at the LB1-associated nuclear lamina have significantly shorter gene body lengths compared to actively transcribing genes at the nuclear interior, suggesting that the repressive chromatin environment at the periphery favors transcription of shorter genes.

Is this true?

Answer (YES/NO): NO